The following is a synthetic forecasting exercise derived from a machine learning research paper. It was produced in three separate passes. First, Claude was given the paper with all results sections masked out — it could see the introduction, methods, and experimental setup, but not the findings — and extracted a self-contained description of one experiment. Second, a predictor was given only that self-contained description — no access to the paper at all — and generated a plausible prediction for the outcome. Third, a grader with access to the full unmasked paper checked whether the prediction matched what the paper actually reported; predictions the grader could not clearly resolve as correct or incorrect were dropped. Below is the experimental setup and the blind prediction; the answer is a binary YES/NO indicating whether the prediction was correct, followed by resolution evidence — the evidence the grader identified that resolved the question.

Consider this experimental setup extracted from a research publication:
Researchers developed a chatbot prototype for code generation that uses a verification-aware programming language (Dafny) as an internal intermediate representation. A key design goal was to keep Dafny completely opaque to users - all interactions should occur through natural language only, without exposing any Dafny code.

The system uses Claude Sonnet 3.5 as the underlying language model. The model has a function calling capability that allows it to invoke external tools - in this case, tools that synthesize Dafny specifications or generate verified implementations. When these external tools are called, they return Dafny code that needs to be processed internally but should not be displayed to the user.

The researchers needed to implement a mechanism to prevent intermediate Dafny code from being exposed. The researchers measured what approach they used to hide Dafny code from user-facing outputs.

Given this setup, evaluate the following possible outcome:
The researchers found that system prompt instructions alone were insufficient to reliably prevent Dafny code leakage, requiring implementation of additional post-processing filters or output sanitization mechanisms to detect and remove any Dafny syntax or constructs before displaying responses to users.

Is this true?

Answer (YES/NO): NO